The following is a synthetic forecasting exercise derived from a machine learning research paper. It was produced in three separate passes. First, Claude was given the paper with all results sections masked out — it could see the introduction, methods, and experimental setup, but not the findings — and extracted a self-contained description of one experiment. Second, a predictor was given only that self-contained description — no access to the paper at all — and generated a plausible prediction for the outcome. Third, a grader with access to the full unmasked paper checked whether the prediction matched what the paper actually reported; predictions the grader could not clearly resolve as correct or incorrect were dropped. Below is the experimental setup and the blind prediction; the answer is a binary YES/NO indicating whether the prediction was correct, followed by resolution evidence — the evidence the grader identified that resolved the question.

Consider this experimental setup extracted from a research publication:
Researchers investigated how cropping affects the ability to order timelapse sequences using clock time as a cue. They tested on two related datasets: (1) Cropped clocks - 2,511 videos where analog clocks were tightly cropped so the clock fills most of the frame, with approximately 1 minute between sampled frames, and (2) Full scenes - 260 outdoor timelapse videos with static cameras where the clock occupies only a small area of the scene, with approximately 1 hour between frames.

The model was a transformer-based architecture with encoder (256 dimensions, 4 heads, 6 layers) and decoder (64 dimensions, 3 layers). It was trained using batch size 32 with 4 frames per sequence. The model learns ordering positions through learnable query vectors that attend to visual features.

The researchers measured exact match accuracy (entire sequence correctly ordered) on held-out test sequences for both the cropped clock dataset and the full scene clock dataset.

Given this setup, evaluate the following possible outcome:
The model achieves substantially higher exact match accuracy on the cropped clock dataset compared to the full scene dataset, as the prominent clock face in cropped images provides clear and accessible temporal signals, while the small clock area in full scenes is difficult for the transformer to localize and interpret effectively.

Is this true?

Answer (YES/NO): YES